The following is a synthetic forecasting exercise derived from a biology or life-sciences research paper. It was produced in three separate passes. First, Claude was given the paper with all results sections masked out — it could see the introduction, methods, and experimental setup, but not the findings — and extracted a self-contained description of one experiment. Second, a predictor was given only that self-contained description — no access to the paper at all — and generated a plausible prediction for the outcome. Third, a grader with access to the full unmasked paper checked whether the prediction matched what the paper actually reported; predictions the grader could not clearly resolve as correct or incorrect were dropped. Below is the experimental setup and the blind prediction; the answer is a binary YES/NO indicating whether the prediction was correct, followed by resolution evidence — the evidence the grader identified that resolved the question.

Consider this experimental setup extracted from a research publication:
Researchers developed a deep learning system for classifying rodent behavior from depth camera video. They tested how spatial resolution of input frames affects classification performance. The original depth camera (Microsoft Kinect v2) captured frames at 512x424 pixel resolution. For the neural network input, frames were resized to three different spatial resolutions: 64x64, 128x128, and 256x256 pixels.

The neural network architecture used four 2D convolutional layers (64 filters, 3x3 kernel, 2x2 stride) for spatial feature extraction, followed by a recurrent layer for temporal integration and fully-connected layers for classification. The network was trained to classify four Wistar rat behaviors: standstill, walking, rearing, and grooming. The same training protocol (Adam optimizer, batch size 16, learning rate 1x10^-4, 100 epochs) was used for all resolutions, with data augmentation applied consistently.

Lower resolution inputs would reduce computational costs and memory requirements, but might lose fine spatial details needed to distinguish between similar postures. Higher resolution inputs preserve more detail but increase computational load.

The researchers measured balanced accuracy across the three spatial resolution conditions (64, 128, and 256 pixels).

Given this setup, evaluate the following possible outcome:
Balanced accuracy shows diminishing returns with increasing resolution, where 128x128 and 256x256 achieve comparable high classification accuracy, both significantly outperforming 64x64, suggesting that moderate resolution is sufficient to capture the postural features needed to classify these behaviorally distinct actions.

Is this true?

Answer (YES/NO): NO